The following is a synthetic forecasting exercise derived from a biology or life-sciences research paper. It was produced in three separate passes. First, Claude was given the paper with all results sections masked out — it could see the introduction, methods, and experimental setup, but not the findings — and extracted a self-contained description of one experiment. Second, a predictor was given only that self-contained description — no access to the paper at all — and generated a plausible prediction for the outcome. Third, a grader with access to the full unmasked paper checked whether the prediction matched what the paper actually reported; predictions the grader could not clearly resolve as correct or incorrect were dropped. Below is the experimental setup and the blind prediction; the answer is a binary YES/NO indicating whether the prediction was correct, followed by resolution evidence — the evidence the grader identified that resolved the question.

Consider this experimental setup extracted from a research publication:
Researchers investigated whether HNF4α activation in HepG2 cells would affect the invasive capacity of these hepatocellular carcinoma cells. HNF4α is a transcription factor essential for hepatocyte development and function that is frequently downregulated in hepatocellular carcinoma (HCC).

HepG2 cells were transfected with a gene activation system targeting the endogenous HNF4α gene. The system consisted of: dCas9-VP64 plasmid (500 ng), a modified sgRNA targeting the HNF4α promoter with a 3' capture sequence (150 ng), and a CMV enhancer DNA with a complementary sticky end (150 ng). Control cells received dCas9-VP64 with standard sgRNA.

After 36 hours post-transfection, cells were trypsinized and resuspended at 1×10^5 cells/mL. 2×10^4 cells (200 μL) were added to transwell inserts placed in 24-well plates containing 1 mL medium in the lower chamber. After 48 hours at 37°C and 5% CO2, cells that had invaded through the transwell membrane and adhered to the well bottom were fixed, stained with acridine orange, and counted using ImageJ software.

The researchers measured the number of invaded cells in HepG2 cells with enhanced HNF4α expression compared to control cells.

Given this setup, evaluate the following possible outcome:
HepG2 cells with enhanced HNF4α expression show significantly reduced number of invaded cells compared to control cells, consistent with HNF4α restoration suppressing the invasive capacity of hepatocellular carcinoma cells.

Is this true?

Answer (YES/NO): YES